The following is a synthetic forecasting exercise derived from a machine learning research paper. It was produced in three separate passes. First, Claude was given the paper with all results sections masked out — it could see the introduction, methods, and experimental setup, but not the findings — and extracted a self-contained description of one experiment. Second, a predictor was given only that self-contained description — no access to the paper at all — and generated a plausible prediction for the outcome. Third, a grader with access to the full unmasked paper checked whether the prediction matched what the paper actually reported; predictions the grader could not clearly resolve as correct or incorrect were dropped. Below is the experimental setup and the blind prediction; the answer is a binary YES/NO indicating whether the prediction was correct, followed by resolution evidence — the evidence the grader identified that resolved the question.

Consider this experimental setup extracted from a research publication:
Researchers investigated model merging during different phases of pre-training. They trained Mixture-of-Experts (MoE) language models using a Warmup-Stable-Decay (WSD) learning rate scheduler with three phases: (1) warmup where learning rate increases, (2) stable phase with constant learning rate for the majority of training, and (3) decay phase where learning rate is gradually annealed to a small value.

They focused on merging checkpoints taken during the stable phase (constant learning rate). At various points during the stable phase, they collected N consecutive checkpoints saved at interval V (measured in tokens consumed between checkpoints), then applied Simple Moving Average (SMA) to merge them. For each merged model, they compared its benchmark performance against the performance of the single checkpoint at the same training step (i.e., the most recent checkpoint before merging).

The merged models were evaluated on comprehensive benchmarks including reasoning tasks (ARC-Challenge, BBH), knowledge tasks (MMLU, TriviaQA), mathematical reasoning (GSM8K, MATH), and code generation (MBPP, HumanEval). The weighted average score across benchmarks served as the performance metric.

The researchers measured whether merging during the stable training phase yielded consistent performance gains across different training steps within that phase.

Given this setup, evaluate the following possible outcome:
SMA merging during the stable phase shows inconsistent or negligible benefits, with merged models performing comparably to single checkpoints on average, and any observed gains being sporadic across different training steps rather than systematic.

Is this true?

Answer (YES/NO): NO